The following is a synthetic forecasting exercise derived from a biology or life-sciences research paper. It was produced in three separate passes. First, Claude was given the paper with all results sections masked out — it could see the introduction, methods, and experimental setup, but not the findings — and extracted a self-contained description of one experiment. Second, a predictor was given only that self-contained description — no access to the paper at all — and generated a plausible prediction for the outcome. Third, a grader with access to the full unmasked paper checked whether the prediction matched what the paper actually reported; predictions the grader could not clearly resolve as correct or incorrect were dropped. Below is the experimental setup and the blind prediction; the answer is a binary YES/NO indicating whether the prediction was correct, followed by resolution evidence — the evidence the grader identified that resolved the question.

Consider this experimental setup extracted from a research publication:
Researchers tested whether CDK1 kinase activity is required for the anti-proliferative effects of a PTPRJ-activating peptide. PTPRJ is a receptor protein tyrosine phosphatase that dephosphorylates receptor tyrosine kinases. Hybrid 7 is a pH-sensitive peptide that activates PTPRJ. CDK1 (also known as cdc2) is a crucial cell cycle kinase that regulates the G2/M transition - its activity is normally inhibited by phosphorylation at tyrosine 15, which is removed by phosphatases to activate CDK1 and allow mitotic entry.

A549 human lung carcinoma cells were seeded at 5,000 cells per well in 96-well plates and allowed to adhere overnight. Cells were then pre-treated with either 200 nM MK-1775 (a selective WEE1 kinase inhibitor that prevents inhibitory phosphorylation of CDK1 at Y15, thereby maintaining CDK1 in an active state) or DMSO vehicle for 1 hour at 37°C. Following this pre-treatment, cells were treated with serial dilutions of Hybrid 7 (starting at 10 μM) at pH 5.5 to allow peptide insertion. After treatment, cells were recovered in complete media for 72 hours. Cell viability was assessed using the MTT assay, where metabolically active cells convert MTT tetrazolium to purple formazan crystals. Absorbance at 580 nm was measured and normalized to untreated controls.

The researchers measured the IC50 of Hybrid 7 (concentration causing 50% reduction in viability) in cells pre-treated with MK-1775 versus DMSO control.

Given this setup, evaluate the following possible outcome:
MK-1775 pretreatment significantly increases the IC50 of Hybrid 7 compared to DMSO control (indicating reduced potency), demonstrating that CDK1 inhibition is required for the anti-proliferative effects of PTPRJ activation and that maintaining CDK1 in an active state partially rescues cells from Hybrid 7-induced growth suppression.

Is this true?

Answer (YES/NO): NO